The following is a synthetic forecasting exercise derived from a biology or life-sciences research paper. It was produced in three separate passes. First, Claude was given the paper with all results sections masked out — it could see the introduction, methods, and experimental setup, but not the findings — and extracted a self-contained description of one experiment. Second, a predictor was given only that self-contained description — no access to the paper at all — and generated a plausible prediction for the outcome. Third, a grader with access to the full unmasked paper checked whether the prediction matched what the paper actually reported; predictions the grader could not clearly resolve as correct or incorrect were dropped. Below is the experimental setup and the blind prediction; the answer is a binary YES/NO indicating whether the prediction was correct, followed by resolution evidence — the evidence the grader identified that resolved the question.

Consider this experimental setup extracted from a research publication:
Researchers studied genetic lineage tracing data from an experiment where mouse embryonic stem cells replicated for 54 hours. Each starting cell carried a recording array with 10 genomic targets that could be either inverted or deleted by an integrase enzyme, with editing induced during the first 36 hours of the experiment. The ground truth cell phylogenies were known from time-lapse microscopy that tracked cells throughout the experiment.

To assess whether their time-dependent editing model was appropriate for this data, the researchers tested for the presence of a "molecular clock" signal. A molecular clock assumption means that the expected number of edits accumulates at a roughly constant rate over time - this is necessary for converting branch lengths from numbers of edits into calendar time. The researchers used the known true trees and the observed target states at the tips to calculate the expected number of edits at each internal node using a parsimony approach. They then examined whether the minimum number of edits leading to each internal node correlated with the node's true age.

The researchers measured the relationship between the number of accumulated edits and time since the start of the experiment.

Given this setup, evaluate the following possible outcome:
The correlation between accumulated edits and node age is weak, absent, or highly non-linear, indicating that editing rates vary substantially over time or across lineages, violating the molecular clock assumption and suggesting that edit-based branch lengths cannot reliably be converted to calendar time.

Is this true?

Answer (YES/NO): NO